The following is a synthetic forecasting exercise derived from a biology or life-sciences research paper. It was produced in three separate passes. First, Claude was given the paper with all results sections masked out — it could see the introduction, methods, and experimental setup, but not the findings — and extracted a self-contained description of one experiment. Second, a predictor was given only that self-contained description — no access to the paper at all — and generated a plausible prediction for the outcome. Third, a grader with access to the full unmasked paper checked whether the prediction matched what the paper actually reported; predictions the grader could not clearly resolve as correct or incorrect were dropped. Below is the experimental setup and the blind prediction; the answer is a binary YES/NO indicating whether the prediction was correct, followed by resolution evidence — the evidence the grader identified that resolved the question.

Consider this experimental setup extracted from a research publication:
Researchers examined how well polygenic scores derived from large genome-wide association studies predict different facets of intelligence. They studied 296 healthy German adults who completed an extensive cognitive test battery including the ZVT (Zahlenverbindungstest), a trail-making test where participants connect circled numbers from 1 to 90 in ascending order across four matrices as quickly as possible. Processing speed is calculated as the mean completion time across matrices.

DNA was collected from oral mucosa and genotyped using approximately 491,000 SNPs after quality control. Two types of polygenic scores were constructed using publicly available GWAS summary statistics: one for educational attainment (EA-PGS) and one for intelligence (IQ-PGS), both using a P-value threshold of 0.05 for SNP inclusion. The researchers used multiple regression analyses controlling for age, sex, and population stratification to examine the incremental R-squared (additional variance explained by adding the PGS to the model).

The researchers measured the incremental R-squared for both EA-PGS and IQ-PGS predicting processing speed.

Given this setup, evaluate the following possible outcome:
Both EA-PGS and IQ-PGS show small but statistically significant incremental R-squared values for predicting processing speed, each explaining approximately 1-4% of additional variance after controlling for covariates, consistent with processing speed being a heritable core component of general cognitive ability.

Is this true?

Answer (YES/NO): NO